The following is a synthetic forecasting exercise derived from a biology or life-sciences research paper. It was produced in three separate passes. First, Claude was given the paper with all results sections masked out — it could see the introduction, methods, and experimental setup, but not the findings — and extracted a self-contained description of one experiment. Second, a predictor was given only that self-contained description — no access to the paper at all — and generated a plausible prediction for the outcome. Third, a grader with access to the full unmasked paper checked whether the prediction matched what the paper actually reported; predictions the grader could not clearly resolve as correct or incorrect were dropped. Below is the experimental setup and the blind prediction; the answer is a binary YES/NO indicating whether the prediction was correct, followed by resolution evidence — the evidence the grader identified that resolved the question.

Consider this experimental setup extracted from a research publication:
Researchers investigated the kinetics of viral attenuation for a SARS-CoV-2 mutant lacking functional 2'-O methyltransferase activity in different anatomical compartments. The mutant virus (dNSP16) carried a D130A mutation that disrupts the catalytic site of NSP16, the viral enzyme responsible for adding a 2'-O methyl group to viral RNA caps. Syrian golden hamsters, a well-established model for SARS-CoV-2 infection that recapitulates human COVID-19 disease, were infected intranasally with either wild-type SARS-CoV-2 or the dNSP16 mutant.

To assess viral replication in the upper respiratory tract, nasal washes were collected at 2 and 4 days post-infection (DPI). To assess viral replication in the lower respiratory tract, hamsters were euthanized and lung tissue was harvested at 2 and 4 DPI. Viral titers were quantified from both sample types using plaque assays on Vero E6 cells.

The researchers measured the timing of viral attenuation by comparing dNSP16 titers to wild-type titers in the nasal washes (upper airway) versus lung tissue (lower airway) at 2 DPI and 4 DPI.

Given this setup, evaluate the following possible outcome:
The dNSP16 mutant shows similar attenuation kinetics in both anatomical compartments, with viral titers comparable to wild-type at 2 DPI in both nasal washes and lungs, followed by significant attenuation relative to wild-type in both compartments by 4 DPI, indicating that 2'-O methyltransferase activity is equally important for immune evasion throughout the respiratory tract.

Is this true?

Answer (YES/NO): NO